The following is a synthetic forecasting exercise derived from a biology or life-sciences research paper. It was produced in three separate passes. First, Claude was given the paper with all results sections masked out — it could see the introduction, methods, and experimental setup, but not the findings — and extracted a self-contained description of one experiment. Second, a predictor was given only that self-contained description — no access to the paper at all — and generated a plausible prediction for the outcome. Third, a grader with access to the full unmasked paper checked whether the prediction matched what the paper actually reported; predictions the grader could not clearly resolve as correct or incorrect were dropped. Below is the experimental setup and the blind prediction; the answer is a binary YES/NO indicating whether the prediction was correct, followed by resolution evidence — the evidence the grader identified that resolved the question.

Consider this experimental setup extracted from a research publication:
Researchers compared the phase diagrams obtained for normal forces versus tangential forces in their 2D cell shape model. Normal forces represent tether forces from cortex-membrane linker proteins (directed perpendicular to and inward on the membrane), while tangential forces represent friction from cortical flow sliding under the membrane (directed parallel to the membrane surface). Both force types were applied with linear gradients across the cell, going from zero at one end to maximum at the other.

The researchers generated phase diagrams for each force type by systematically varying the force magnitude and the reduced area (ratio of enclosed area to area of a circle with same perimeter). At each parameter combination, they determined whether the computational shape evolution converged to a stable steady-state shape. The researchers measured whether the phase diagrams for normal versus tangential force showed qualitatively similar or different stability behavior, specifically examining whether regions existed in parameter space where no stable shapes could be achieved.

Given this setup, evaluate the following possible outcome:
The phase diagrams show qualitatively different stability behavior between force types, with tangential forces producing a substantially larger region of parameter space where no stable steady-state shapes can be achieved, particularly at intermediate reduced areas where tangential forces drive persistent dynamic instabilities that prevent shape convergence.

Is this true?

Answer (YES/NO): NO